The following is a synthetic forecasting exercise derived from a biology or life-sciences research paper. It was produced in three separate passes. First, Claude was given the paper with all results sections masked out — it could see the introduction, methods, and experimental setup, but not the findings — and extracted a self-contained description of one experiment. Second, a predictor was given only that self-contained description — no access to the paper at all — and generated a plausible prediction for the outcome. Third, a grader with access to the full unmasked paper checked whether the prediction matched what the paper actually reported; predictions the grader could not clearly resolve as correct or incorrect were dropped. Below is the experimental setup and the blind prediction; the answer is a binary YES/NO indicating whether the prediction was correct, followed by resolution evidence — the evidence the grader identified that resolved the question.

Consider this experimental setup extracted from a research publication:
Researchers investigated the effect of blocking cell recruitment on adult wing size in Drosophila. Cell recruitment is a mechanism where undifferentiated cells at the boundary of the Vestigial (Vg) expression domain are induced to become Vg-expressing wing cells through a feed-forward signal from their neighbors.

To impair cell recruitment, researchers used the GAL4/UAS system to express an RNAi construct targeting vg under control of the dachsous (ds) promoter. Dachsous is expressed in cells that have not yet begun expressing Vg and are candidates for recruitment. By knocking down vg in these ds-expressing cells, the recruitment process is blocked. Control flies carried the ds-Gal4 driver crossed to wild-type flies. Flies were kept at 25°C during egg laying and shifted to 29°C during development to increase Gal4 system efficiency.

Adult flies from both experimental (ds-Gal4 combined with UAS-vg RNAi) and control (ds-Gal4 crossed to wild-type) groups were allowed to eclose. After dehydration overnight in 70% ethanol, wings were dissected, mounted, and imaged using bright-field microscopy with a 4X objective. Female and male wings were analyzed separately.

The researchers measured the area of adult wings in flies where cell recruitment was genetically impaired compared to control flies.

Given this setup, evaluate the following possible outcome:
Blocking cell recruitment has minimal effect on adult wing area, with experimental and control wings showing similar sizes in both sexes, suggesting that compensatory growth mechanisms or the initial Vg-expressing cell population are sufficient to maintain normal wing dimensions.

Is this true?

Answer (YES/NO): NO